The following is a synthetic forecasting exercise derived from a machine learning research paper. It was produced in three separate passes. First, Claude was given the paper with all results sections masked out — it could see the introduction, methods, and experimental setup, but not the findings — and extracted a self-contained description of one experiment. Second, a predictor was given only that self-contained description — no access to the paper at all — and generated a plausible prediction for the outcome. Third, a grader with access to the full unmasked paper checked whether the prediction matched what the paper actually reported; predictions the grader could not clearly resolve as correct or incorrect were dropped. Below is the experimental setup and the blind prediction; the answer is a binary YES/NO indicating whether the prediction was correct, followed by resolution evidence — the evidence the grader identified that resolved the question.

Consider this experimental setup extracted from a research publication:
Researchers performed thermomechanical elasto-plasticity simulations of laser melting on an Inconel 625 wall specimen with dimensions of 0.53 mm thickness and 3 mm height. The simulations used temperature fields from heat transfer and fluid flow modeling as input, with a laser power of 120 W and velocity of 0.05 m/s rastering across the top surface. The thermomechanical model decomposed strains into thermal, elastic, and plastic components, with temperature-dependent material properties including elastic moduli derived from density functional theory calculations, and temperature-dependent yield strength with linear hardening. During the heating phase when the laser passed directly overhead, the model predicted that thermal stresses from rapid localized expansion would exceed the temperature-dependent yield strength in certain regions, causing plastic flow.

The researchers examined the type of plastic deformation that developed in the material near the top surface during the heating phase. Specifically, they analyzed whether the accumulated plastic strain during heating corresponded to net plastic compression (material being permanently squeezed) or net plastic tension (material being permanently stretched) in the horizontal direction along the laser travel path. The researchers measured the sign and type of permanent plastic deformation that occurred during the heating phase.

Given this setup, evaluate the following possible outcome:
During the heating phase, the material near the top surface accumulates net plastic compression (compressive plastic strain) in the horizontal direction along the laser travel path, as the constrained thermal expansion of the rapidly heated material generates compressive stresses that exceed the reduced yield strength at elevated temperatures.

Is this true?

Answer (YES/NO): YES